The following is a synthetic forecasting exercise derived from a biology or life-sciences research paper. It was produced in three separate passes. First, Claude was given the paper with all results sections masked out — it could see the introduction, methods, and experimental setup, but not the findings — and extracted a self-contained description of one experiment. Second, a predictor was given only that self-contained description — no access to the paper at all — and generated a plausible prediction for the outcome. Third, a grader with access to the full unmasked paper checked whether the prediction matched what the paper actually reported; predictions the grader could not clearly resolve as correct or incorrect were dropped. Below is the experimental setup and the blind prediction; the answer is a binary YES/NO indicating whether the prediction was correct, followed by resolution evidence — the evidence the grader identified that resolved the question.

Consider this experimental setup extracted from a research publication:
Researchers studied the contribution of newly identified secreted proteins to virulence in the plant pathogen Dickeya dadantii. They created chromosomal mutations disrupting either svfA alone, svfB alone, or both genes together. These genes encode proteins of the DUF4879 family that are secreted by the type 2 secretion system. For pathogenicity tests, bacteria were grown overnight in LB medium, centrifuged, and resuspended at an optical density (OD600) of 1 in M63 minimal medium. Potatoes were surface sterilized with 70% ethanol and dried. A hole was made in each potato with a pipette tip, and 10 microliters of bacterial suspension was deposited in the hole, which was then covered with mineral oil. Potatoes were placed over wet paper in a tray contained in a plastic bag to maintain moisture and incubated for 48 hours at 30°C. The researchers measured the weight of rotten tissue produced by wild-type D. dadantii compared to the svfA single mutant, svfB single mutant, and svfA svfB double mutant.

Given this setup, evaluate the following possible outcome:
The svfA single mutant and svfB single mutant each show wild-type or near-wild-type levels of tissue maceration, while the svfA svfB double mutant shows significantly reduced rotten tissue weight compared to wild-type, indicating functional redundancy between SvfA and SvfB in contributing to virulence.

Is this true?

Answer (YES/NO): NO